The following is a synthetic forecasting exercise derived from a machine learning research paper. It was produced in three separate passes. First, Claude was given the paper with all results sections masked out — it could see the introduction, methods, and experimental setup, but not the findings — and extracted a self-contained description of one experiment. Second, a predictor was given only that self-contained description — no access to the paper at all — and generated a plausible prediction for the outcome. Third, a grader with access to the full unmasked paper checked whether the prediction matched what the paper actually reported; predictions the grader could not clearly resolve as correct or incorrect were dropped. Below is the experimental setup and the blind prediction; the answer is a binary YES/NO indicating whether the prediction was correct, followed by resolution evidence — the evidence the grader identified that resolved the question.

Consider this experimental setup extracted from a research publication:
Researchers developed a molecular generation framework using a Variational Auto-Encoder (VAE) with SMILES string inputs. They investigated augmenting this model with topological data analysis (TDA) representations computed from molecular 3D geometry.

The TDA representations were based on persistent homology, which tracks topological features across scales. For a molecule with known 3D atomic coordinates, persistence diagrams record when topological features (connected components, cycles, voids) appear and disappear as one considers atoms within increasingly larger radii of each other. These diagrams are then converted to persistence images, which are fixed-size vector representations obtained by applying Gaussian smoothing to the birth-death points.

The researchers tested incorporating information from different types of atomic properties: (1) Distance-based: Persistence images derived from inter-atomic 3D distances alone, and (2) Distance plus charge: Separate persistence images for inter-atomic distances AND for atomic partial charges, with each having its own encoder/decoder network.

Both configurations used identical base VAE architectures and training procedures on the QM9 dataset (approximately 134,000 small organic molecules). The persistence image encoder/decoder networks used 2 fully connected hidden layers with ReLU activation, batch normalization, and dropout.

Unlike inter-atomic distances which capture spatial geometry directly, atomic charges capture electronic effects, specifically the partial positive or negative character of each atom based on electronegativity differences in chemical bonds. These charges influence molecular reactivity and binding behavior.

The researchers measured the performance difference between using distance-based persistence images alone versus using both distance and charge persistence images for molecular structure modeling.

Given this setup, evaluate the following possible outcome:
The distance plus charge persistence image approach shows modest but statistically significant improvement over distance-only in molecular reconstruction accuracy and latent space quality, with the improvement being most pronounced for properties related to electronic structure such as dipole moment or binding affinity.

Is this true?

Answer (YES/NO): NO